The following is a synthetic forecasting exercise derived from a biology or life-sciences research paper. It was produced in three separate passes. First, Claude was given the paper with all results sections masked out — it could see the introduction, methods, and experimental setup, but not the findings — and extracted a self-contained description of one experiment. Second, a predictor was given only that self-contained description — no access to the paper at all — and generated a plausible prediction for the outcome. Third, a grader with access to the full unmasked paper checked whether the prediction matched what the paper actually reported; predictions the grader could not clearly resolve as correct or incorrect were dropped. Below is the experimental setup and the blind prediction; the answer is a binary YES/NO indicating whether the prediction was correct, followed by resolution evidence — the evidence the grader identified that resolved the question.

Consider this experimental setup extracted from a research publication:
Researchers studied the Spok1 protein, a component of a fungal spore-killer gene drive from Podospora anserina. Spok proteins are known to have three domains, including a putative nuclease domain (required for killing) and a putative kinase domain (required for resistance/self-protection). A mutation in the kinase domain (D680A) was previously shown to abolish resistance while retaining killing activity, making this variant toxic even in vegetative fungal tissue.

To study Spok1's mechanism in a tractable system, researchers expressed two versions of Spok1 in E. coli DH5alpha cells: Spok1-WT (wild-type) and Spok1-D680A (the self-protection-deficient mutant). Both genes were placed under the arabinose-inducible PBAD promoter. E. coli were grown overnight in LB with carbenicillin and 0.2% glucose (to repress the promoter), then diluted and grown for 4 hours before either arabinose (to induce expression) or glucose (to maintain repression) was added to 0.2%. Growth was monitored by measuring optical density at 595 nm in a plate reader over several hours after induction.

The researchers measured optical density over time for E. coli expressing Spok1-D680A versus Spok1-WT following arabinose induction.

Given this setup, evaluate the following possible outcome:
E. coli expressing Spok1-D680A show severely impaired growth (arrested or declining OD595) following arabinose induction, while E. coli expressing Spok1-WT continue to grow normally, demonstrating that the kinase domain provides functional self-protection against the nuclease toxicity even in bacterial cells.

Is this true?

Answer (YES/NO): YES